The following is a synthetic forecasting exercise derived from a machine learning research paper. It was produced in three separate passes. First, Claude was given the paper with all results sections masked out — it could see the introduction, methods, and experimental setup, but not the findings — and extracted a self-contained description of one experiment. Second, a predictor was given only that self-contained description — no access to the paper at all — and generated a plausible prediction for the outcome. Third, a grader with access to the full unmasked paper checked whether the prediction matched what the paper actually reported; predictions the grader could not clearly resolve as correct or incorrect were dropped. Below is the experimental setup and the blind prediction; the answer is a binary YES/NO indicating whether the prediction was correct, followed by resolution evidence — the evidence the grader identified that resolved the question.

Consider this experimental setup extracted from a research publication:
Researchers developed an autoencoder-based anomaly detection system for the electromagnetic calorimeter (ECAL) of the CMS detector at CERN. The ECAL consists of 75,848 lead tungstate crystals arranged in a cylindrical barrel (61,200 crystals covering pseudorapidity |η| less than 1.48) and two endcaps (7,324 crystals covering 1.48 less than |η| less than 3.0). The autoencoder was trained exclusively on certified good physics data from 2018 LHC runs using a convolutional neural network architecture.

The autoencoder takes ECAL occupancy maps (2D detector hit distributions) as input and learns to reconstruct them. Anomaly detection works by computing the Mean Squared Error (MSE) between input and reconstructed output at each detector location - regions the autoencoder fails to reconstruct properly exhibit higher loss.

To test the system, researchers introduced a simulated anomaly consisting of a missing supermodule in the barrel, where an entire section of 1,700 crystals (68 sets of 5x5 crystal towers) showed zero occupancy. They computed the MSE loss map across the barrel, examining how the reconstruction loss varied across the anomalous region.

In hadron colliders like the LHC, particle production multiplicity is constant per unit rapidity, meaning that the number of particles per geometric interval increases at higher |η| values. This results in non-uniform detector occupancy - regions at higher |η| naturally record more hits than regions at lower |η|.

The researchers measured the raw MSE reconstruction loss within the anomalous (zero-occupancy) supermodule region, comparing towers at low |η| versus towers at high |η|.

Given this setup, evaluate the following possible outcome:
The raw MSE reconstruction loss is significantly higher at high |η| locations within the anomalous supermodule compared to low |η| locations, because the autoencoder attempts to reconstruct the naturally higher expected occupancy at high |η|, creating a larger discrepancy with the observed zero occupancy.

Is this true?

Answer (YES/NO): YES